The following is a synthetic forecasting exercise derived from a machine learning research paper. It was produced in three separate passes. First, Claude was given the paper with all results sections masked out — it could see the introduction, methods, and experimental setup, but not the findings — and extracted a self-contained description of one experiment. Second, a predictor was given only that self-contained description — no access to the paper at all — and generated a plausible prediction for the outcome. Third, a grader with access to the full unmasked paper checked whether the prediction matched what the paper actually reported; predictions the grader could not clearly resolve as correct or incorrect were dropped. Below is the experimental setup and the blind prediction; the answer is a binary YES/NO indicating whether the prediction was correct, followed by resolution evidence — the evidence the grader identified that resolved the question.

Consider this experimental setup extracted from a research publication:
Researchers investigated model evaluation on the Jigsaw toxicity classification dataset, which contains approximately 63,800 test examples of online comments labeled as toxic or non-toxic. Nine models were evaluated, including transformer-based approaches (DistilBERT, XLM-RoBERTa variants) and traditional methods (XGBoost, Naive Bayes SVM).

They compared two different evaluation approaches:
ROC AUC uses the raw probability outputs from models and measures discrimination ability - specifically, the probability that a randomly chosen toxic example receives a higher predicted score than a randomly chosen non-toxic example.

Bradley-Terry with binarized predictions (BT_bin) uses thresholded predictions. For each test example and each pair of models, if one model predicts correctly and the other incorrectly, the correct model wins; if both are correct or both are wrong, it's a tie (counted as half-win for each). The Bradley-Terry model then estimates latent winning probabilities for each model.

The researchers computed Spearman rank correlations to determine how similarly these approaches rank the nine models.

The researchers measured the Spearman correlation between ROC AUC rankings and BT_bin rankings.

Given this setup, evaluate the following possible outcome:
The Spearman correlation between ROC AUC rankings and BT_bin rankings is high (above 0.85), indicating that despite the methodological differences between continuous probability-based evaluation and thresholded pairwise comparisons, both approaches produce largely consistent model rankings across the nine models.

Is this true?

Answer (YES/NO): NO